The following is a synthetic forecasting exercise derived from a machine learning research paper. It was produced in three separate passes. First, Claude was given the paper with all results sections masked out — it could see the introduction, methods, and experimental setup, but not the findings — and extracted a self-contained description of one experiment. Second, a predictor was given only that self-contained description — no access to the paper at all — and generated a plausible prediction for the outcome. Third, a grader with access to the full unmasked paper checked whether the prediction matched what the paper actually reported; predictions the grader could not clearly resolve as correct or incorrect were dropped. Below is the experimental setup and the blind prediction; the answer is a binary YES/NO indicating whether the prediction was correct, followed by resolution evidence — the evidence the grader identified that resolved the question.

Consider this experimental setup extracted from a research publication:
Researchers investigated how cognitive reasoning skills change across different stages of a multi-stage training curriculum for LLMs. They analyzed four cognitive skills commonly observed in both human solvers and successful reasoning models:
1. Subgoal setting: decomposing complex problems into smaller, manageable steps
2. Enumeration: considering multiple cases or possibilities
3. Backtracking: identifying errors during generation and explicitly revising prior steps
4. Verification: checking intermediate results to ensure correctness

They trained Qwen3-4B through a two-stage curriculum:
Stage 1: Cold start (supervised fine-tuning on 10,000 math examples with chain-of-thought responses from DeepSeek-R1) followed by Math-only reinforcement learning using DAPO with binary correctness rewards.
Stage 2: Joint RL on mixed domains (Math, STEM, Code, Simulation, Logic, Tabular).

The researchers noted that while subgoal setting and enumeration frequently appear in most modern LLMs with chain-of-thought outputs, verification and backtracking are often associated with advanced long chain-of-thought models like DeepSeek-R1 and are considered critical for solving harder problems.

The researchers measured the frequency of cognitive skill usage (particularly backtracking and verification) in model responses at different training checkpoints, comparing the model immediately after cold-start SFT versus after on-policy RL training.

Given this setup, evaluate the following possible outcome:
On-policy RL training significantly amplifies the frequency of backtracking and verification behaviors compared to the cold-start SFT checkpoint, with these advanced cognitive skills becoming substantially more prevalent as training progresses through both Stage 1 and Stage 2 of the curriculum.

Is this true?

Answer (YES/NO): YES